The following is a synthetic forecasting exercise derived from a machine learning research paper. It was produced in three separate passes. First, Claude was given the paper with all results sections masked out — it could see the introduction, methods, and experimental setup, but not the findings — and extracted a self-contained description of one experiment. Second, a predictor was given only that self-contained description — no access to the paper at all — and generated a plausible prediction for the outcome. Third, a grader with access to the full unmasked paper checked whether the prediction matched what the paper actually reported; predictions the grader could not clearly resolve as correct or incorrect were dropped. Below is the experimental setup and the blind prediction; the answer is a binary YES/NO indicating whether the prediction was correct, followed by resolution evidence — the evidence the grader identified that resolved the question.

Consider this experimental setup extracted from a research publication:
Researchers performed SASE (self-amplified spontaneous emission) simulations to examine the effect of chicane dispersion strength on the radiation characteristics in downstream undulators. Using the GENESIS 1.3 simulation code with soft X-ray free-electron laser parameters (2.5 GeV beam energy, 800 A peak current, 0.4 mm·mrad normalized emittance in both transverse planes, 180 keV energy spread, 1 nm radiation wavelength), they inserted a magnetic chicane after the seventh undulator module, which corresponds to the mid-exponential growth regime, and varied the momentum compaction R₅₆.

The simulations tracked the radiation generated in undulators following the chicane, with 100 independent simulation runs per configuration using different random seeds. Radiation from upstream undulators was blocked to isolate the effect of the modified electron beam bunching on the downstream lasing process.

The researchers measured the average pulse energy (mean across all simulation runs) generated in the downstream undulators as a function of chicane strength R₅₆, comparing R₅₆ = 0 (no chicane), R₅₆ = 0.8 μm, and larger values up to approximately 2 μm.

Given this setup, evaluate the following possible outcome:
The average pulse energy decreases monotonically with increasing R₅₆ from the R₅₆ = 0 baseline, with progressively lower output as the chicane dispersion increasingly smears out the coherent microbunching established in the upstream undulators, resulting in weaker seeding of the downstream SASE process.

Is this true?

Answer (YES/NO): NO